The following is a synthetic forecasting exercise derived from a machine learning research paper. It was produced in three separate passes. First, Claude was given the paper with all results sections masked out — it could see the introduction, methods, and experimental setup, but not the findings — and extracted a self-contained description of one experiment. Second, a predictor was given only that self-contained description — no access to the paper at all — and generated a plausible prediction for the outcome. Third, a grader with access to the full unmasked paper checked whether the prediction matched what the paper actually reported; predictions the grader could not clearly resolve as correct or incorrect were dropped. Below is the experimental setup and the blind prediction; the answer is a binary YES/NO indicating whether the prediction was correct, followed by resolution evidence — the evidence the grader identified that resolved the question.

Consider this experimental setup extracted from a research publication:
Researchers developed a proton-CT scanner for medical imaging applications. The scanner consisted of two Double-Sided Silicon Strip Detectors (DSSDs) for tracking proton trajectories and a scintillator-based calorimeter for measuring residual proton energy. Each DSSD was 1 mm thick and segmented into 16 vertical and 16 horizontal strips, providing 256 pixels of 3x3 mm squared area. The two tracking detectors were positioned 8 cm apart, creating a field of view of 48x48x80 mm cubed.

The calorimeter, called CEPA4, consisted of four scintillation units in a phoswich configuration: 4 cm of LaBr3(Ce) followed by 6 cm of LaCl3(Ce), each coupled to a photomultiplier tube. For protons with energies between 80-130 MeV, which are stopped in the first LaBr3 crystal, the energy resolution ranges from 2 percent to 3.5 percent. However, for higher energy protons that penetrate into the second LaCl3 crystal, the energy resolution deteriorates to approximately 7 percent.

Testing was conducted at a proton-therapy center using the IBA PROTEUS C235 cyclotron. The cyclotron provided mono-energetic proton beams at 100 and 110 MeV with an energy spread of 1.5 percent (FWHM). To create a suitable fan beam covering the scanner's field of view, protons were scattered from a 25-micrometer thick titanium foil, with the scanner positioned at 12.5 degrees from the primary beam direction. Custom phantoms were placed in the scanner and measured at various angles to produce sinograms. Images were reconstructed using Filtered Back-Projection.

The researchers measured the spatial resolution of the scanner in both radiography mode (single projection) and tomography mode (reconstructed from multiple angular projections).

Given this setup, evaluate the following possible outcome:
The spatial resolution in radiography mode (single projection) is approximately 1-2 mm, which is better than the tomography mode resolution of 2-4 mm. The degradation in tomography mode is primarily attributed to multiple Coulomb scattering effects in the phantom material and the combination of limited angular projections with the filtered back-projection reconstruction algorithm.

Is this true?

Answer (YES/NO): YES